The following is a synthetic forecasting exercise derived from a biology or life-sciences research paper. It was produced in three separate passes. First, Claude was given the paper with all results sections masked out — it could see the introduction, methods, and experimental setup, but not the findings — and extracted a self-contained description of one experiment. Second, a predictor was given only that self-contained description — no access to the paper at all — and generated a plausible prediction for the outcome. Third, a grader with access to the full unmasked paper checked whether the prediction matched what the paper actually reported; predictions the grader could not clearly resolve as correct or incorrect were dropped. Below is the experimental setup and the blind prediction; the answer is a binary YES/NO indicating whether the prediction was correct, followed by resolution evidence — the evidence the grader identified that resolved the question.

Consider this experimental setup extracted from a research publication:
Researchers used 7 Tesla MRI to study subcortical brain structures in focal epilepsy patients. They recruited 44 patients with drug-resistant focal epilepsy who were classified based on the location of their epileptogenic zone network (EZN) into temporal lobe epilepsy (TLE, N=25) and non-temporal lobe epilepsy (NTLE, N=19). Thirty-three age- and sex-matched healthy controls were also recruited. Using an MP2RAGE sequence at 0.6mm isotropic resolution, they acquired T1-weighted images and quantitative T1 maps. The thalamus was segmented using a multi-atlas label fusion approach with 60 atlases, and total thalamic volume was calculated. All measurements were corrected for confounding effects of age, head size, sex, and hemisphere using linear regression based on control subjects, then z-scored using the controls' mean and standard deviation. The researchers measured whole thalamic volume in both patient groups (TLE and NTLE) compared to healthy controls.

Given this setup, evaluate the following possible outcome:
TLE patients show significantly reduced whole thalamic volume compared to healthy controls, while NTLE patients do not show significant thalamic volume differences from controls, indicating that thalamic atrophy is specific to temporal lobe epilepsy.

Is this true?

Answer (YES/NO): NO